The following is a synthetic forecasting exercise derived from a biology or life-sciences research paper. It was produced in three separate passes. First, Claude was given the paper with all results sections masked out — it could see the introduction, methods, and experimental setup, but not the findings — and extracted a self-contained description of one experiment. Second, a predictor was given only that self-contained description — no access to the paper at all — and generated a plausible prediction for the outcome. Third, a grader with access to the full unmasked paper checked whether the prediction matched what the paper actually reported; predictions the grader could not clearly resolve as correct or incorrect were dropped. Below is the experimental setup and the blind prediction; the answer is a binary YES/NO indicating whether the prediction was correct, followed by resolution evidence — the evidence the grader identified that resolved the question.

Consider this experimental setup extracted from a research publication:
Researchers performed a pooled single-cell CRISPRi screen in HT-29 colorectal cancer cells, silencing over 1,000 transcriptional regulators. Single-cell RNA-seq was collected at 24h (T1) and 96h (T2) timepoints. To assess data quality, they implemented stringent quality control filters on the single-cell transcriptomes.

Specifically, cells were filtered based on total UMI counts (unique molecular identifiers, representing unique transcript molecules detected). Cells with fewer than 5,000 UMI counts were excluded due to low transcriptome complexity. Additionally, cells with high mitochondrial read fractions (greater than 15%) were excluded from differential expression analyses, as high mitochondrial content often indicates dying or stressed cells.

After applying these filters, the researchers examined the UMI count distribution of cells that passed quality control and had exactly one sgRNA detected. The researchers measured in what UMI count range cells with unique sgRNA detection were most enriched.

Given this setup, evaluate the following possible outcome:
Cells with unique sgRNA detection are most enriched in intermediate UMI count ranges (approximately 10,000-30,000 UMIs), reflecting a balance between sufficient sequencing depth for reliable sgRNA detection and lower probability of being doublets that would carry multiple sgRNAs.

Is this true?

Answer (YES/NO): NO